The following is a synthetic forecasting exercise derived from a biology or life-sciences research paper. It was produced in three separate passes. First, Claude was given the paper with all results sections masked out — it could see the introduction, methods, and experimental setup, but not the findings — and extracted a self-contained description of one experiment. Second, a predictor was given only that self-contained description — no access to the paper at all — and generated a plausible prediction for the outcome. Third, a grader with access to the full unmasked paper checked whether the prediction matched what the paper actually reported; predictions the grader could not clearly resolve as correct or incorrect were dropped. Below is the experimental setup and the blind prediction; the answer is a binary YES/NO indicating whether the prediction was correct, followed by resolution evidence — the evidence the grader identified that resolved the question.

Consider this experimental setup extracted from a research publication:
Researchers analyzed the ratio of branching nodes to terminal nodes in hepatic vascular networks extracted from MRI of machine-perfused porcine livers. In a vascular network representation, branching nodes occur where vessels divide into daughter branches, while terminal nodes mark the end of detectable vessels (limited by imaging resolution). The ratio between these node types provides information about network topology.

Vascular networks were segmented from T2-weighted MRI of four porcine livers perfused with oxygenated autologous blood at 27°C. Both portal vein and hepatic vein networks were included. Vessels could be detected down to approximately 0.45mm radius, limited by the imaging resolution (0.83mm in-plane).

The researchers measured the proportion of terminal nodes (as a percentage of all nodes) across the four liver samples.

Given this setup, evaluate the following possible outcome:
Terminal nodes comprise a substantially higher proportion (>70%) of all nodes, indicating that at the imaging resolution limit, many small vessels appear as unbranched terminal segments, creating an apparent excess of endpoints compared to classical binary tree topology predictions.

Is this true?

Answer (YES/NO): NO